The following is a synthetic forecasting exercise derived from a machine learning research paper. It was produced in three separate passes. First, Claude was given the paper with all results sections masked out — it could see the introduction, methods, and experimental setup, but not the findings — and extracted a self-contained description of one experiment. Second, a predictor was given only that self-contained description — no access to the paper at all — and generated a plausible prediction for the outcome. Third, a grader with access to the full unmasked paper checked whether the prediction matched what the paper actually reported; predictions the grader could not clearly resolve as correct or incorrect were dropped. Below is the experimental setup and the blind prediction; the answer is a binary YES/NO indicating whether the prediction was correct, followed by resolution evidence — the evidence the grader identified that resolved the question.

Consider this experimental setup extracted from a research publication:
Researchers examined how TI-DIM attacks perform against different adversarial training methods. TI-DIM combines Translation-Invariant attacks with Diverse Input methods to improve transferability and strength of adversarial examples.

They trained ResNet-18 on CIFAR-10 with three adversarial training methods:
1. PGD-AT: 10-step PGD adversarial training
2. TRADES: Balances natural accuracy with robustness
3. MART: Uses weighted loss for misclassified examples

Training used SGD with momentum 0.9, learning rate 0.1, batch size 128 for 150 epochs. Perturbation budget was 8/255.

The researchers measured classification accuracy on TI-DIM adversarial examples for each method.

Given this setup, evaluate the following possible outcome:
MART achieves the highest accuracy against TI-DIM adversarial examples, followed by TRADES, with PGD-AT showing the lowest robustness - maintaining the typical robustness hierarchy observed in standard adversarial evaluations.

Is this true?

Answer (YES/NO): YES